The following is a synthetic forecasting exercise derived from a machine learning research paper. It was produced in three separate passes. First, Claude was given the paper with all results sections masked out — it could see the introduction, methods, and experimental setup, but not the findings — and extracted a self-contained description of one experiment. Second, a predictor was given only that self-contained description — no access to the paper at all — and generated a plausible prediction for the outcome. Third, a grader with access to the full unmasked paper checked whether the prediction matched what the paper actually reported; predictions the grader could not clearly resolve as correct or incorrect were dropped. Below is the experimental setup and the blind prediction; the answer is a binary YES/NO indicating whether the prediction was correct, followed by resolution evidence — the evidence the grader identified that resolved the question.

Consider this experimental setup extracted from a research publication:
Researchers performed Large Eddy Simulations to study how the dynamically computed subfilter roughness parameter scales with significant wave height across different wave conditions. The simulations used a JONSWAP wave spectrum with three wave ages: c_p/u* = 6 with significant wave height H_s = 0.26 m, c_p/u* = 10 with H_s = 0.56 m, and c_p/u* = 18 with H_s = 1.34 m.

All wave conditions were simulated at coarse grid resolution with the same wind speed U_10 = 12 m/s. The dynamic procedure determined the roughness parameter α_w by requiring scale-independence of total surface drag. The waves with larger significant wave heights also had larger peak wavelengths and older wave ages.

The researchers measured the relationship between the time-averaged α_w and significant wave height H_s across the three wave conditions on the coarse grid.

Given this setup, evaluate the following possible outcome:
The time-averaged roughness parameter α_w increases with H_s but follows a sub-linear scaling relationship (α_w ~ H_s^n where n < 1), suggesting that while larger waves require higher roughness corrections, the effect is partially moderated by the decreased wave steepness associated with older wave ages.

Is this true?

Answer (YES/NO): NO